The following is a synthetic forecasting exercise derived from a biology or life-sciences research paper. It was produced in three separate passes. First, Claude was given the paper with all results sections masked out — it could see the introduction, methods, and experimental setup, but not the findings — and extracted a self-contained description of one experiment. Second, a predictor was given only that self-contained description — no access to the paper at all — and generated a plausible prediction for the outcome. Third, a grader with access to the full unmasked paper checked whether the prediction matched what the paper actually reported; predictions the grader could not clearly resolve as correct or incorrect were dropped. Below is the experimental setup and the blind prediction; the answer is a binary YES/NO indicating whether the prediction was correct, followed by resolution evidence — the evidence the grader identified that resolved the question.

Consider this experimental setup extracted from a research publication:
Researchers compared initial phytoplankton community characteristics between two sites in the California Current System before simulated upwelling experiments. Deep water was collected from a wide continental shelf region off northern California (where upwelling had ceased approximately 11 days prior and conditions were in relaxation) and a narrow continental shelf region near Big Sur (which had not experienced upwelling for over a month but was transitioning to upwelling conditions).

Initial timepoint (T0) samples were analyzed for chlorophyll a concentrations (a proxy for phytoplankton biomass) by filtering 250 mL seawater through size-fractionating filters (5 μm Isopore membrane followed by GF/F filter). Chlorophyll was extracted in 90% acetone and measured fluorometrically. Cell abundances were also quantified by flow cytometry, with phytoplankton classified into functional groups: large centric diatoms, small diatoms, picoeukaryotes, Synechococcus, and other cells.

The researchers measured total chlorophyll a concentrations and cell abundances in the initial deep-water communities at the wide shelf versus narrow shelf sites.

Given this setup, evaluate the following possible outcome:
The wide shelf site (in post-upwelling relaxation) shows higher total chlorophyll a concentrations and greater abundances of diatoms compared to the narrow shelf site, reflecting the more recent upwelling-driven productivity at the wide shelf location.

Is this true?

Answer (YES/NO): NO